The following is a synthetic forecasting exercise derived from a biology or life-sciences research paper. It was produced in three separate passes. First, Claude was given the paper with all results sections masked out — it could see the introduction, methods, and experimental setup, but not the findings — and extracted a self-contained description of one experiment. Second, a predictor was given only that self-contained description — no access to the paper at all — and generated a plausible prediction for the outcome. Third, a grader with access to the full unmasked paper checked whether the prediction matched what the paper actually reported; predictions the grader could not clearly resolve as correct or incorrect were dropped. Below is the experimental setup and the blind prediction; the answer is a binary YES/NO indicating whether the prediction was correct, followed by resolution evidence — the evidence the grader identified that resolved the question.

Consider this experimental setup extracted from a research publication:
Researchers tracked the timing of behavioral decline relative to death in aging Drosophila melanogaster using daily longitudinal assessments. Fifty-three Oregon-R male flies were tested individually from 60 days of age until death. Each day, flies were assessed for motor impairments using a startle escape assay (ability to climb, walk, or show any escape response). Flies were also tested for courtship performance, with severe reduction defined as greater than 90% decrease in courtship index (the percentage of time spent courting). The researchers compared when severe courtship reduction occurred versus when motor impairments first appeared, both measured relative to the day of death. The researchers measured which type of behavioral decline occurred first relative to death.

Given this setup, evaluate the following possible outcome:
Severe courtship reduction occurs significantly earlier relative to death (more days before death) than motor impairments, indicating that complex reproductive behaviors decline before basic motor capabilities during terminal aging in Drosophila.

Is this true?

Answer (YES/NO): YES